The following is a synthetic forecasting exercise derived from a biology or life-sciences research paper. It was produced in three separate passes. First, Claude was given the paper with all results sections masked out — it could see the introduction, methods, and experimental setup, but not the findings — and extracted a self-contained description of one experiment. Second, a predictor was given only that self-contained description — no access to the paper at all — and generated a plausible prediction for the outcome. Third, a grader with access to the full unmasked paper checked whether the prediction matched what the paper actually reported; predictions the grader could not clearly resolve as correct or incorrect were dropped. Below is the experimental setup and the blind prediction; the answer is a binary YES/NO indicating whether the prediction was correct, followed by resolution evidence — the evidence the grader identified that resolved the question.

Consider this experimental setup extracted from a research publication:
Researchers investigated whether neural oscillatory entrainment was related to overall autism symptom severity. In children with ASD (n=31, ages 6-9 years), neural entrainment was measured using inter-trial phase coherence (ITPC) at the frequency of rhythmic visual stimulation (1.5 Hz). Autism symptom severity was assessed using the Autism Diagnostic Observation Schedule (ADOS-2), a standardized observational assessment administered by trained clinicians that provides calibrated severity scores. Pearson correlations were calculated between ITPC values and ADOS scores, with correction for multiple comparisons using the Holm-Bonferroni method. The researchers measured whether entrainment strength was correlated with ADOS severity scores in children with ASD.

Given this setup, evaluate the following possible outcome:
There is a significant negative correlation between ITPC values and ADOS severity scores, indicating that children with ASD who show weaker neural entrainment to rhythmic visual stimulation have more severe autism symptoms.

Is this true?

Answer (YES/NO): NO